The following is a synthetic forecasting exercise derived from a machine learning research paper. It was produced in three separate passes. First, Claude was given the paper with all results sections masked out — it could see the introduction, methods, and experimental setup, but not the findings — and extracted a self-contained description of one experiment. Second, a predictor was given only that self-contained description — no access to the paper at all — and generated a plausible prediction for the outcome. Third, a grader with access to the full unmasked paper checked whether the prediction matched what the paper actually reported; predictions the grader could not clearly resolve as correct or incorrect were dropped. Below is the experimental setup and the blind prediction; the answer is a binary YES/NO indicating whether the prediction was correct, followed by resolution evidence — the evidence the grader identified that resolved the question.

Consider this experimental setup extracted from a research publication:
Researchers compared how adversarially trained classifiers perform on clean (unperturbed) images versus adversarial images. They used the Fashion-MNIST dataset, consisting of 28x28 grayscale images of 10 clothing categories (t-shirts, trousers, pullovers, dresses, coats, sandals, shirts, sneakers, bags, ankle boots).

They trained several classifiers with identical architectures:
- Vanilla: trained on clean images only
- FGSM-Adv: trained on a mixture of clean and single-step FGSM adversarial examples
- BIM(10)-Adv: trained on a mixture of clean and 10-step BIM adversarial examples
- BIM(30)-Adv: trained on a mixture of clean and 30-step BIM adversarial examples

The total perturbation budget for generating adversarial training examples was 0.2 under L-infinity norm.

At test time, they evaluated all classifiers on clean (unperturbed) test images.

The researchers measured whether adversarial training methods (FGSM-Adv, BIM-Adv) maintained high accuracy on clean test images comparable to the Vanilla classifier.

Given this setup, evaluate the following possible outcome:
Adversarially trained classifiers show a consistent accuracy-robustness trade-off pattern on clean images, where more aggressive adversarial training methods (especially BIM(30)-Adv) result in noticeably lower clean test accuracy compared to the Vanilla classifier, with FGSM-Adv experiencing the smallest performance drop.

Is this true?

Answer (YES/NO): NO